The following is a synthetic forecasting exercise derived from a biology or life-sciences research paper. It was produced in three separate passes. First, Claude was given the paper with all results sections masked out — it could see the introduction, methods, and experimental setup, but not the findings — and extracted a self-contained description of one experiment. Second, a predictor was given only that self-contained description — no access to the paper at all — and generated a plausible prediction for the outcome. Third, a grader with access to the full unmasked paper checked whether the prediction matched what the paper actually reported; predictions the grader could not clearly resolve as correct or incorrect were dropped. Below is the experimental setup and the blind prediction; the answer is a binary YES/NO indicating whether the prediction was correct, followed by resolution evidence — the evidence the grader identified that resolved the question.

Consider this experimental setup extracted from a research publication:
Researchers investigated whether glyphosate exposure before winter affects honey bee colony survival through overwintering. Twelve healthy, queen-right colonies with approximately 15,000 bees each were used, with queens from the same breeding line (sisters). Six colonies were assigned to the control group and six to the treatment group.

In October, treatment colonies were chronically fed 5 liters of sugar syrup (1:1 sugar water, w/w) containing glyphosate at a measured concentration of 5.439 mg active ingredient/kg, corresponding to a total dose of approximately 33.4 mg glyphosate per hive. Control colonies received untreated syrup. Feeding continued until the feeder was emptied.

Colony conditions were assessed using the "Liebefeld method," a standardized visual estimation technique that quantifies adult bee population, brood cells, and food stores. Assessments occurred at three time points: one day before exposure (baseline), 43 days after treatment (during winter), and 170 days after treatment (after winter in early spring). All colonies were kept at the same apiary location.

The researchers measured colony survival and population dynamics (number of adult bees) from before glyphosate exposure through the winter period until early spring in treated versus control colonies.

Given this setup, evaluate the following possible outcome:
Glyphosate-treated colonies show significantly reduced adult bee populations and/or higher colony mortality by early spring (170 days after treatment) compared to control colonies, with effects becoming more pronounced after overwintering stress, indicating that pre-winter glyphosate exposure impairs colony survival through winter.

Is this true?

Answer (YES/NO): NO